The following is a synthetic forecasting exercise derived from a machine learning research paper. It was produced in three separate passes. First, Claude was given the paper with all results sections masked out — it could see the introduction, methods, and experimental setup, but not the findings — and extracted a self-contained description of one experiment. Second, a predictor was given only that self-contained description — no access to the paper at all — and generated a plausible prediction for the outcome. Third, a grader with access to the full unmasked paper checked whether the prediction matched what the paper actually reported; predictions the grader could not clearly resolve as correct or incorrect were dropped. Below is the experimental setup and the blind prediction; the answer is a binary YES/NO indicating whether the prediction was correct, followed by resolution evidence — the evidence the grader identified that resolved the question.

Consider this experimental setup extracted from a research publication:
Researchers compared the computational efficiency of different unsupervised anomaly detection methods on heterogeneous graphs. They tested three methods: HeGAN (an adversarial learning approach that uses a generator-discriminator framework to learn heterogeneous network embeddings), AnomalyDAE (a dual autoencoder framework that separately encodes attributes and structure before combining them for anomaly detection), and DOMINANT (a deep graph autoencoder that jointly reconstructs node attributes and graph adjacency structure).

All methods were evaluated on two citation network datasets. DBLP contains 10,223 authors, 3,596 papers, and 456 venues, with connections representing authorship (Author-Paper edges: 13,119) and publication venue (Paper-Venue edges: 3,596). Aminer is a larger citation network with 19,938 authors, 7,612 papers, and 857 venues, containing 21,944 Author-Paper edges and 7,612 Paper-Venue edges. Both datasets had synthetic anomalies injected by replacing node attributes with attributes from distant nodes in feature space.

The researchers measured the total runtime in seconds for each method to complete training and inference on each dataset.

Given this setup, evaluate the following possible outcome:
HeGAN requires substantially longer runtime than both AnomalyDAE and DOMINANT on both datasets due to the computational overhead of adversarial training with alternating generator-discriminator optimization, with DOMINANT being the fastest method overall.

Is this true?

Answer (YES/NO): YES